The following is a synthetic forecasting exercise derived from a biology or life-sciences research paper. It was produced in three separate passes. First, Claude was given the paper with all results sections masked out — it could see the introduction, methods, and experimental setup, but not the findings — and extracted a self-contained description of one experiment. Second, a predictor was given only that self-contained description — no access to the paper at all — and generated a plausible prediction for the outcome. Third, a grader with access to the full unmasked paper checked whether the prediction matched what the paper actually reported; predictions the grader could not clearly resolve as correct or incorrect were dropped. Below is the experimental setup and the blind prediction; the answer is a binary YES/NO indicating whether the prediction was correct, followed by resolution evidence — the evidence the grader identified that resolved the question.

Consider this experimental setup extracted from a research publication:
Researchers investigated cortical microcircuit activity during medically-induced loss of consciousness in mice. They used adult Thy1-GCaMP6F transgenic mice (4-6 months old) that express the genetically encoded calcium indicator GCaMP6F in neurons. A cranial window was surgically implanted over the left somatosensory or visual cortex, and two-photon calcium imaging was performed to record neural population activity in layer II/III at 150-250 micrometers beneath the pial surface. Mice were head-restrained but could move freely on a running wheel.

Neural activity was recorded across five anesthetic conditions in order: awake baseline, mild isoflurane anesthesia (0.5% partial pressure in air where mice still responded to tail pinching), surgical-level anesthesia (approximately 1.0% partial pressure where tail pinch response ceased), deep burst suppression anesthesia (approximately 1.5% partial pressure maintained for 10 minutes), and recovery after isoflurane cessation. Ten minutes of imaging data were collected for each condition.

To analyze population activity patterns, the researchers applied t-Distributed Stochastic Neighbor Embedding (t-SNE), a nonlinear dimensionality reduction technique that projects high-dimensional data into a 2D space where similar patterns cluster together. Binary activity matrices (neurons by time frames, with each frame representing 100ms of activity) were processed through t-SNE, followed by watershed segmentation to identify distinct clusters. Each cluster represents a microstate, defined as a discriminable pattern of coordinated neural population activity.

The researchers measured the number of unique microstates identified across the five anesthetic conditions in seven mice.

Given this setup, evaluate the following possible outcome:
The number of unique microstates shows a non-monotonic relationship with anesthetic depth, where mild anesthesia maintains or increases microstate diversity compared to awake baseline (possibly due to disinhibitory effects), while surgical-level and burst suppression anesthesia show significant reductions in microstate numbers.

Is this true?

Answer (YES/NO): YES